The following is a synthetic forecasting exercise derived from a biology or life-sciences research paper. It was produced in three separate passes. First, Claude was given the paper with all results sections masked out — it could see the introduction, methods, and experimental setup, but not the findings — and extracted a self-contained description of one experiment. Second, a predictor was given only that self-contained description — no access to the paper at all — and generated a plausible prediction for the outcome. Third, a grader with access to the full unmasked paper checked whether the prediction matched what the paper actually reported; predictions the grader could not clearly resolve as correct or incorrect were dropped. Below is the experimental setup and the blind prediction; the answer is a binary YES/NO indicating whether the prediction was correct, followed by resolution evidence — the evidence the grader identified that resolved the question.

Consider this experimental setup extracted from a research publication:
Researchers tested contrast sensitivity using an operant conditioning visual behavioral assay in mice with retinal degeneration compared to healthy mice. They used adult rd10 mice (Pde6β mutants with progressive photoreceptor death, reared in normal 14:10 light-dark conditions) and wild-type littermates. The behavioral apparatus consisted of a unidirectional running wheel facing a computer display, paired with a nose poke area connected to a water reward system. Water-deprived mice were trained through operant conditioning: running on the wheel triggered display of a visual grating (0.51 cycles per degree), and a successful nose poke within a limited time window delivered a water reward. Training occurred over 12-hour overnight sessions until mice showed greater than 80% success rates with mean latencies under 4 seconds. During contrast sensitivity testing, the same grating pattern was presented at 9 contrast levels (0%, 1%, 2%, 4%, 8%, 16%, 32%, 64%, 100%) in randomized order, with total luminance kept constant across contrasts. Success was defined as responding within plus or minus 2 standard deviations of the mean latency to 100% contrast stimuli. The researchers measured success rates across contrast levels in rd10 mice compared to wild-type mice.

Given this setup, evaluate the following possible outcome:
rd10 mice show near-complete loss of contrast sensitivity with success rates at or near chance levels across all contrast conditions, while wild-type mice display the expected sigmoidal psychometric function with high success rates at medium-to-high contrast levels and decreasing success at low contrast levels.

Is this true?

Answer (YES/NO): NO